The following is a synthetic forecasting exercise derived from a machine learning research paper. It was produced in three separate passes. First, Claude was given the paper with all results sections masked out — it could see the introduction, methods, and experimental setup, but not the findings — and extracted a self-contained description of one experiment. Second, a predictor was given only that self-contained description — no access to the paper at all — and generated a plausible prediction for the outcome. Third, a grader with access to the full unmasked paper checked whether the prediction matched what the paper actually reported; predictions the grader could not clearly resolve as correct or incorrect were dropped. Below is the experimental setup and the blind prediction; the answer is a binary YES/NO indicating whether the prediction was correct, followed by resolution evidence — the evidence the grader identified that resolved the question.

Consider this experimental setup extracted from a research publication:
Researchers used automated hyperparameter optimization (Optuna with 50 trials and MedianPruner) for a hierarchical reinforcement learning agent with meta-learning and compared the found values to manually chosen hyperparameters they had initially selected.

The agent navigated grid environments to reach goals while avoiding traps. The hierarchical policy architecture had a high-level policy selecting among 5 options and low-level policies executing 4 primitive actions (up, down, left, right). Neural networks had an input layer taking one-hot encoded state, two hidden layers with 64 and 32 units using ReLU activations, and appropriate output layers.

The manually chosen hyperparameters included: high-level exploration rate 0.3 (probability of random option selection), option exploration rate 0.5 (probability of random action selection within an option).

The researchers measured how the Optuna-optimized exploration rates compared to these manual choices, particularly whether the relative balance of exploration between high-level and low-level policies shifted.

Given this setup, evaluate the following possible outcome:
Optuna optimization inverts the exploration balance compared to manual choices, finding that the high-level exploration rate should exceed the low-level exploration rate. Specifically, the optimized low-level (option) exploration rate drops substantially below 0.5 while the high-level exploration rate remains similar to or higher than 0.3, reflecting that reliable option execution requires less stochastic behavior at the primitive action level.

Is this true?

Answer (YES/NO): NO